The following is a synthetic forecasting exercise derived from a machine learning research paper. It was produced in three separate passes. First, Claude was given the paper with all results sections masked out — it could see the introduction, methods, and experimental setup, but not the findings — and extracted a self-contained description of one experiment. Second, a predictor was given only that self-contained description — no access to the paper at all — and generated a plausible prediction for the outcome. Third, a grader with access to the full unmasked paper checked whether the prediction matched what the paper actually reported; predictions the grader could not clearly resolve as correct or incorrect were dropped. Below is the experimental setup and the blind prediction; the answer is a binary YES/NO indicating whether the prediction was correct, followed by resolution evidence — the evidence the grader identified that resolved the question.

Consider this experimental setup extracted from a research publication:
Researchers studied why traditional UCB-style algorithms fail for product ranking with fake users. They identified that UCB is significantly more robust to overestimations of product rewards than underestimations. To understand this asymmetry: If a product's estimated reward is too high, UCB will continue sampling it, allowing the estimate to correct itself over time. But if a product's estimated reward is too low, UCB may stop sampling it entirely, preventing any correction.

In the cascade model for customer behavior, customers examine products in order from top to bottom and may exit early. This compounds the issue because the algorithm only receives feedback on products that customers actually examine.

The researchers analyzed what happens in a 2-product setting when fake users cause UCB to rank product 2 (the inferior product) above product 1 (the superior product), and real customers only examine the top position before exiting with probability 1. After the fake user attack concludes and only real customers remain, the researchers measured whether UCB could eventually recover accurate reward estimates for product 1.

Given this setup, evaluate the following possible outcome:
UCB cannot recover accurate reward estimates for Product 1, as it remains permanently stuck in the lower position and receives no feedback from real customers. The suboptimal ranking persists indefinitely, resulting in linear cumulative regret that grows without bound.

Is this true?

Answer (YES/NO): YES